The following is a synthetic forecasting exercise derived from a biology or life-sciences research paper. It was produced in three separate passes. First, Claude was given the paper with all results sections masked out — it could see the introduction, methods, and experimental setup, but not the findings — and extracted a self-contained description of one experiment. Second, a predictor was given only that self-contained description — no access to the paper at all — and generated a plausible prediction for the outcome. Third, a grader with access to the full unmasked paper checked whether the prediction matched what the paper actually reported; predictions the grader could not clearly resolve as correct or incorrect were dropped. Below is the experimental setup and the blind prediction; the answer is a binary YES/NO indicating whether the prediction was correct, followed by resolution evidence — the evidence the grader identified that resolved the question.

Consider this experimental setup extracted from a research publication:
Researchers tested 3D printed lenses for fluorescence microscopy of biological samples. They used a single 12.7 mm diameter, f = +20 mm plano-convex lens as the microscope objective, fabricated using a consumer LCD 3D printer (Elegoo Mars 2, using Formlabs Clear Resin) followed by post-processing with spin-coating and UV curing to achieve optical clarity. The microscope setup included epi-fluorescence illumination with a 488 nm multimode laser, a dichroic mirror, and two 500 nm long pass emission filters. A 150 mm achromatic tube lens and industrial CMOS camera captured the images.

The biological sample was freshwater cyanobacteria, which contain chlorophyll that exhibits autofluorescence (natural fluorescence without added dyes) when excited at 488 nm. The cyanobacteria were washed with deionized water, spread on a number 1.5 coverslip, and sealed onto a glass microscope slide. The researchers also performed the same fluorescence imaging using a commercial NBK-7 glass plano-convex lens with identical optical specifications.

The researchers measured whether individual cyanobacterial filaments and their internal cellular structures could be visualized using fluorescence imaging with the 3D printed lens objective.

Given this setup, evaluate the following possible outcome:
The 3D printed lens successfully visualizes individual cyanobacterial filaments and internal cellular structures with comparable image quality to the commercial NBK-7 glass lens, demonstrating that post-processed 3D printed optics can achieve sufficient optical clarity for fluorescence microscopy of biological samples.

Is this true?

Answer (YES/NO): NO